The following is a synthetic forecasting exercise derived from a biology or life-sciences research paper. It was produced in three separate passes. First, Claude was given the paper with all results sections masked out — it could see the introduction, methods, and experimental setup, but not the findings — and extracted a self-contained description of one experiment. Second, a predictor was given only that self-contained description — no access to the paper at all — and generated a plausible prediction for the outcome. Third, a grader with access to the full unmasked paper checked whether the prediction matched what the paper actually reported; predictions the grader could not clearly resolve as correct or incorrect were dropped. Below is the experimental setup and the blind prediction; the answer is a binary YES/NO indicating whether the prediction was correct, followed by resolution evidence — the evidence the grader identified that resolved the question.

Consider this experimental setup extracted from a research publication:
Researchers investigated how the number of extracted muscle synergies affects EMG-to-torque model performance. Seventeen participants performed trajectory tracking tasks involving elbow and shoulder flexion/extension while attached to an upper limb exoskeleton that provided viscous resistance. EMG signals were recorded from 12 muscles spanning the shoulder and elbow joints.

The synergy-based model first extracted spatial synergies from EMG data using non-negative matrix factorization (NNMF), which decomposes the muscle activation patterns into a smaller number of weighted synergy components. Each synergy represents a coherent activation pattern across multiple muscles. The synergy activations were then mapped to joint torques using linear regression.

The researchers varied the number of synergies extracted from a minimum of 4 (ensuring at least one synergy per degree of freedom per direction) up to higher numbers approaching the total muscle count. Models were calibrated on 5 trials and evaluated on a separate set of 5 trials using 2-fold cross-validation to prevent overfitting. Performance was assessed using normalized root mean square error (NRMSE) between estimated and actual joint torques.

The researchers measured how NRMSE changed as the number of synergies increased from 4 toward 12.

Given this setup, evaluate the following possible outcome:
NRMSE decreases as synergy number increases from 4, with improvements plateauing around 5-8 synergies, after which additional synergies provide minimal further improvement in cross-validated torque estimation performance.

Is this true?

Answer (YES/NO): NO